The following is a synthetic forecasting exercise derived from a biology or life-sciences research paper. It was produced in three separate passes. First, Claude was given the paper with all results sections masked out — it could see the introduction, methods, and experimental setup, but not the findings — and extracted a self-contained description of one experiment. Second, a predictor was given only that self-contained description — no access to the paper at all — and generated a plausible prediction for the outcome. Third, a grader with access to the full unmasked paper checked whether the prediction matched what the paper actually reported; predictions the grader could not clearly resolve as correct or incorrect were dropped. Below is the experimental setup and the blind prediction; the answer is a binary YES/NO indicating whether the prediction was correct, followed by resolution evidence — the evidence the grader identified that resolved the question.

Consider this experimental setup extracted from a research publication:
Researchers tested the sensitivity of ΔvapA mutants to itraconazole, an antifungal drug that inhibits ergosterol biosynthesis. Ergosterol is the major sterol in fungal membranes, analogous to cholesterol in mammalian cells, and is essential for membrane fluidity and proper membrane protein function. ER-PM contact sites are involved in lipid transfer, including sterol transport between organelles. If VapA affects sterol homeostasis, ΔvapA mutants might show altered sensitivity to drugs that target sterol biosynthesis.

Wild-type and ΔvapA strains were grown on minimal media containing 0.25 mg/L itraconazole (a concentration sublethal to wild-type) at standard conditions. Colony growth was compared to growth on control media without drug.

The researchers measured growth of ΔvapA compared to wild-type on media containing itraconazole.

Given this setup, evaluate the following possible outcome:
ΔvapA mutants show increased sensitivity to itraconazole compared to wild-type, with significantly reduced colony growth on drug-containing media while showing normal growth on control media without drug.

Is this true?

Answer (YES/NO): YES